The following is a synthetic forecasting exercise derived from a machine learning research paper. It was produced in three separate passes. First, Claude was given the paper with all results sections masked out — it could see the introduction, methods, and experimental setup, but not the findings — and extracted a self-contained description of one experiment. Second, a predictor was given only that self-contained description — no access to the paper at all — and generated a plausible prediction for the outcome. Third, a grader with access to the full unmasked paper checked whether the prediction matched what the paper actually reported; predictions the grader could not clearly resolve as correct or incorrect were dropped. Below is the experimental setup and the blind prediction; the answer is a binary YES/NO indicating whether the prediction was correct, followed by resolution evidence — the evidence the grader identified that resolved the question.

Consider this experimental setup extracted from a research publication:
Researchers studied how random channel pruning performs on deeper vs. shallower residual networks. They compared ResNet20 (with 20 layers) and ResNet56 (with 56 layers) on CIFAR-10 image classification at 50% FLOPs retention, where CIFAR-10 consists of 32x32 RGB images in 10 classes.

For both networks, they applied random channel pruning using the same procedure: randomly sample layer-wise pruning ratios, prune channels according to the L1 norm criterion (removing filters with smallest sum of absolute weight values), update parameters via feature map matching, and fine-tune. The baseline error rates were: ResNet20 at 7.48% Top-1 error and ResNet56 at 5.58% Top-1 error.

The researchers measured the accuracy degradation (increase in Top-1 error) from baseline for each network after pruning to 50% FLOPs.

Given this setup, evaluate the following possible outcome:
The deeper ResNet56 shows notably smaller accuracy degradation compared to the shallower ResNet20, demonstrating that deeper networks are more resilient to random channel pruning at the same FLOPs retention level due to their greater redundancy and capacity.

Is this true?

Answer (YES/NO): YES